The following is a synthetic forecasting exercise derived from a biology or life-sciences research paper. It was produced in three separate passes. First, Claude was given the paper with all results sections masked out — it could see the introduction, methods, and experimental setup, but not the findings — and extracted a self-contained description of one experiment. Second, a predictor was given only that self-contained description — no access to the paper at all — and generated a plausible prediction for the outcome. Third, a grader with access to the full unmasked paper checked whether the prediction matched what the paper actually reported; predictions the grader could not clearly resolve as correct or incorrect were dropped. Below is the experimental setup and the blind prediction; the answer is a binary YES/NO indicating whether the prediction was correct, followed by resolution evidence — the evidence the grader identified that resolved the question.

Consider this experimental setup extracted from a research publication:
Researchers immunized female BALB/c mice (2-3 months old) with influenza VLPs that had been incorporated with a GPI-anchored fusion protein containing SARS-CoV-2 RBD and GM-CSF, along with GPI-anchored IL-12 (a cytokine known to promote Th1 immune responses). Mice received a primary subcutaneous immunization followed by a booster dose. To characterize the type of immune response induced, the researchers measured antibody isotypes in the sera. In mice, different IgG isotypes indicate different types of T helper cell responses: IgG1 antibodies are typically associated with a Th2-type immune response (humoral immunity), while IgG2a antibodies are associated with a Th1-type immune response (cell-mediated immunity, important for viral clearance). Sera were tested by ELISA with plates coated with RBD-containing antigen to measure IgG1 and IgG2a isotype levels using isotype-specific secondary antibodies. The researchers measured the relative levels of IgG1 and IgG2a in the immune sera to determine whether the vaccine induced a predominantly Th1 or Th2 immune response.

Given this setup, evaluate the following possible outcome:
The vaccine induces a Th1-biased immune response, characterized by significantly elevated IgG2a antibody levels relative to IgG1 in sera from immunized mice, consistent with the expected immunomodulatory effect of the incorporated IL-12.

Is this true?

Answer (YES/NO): NO